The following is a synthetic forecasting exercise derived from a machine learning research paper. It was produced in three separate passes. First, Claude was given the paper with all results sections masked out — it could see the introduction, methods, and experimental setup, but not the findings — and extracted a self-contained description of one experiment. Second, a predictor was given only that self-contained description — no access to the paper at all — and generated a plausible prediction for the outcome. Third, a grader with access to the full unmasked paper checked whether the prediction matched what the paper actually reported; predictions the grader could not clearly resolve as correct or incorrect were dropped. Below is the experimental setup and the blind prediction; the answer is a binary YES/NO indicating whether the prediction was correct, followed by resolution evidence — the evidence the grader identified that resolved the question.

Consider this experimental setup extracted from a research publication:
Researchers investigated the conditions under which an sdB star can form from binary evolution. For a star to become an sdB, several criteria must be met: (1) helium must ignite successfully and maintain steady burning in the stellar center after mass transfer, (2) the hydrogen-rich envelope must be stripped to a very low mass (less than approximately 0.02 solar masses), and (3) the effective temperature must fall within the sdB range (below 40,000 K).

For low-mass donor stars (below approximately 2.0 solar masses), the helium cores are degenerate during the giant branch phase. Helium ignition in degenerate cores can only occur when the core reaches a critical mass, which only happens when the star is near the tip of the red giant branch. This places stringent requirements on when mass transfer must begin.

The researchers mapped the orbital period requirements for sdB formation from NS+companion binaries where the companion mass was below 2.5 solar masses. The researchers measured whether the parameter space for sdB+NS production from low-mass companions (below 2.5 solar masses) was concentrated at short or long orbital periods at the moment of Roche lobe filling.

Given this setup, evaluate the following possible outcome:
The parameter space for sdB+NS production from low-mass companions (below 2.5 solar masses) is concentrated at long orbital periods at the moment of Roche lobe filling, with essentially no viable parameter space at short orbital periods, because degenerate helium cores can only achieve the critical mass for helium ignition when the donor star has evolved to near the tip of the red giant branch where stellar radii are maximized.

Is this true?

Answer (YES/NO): YES